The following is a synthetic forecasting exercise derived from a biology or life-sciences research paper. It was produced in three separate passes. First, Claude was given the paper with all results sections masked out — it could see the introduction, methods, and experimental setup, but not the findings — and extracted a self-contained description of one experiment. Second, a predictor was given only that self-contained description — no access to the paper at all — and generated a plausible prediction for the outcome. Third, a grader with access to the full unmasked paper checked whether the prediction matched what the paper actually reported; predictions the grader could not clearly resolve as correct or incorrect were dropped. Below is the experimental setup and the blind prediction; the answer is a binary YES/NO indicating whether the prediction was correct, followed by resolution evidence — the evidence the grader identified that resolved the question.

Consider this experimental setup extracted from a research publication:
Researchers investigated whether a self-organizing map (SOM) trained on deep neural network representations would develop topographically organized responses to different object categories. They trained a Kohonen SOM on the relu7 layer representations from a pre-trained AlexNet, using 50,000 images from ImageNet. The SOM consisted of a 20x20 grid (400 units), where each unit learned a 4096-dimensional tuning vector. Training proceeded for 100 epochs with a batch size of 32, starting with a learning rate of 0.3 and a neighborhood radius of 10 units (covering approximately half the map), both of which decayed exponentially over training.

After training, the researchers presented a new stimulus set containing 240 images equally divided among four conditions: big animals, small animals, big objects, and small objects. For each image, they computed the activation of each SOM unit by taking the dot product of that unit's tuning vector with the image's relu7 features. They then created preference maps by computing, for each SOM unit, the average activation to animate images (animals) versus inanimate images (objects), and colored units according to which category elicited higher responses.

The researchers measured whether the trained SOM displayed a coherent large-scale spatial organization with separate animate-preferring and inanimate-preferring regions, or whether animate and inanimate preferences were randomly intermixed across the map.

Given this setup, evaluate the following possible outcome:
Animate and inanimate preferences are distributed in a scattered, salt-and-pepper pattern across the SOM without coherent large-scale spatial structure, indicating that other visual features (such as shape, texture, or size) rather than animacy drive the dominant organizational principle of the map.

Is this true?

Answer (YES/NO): NO